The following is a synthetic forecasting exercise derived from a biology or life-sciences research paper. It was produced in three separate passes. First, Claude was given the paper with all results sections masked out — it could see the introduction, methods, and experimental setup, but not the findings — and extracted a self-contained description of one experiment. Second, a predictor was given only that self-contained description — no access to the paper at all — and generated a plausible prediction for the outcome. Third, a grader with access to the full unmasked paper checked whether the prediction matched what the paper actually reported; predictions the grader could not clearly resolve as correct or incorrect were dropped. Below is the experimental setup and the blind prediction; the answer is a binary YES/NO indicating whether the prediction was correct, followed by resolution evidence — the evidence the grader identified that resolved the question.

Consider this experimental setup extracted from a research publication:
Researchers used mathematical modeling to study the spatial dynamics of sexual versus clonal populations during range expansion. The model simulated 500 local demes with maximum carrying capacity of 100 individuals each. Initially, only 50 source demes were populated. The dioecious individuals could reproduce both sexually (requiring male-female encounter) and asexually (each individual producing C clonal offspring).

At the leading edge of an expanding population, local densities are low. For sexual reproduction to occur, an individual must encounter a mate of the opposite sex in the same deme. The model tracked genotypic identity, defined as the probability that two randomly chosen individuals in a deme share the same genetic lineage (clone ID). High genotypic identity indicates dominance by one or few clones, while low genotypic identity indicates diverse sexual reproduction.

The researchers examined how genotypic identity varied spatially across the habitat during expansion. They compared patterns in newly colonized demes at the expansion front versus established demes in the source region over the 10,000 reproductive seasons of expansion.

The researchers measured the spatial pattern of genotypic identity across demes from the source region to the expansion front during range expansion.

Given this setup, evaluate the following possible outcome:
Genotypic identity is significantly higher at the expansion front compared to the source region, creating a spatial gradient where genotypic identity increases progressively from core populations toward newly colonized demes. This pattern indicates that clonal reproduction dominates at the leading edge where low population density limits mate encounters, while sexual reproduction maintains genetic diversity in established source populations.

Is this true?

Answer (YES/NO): YES